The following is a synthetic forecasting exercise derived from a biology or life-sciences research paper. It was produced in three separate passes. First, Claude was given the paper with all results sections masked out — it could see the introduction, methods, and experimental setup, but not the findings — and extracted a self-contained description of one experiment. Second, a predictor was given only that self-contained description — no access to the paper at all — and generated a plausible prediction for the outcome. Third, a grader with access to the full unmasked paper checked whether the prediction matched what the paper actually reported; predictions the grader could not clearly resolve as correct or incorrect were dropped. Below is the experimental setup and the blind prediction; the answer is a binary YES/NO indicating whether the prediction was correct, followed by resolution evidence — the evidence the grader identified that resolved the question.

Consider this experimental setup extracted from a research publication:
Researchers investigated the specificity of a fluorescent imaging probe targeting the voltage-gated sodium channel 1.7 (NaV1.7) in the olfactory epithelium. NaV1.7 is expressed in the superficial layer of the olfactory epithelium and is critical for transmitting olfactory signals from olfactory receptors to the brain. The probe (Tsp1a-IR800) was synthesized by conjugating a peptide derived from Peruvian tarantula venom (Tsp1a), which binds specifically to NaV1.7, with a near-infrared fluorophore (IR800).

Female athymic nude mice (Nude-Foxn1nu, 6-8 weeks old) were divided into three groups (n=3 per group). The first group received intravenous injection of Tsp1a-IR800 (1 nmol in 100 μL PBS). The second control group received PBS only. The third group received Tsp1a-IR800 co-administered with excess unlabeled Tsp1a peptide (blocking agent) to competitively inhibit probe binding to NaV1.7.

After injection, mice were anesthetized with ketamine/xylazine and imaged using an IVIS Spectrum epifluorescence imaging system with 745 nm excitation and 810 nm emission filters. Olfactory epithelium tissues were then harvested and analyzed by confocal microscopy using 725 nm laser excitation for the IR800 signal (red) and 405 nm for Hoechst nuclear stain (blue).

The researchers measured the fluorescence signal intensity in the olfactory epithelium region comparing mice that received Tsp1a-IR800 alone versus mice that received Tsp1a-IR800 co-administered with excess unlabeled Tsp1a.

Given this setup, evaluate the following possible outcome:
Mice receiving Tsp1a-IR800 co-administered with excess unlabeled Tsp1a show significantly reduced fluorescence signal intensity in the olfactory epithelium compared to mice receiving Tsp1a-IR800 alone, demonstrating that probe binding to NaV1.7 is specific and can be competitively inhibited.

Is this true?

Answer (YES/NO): YES